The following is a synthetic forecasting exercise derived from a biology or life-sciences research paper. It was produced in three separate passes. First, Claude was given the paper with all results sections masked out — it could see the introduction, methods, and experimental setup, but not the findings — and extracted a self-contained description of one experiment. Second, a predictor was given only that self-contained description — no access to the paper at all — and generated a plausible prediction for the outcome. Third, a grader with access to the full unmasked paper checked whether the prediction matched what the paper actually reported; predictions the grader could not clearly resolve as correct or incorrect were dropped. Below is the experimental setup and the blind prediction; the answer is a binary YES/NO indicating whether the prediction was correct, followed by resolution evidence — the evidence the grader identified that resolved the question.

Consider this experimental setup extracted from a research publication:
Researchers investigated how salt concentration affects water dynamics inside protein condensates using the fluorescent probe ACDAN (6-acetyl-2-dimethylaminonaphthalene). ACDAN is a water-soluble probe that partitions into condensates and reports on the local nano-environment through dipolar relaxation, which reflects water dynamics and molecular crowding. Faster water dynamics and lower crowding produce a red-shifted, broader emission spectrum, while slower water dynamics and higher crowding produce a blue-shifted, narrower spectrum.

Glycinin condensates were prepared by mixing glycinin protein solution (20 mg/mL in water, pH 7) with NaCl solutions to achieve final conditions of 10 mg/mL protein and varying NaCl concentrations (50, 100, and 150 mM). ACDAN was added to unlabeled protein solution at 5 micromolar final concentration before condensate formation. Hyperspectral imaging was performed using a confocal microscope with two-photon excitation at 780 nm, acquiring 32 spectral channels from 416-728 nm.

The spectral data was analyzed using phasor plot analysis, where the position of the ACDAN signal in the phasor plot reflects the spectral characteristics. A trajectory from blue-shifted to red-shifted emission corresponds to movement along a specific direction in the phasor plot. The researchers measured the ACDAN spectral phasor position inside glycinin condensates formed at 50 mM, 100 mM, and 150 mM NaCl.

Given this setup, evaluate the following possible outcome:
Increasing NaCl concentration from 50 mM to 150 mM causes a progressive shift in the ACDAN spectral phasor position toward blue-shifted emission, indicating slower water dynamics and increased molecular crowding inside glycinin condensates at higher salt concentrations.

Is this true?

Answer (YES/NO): NO